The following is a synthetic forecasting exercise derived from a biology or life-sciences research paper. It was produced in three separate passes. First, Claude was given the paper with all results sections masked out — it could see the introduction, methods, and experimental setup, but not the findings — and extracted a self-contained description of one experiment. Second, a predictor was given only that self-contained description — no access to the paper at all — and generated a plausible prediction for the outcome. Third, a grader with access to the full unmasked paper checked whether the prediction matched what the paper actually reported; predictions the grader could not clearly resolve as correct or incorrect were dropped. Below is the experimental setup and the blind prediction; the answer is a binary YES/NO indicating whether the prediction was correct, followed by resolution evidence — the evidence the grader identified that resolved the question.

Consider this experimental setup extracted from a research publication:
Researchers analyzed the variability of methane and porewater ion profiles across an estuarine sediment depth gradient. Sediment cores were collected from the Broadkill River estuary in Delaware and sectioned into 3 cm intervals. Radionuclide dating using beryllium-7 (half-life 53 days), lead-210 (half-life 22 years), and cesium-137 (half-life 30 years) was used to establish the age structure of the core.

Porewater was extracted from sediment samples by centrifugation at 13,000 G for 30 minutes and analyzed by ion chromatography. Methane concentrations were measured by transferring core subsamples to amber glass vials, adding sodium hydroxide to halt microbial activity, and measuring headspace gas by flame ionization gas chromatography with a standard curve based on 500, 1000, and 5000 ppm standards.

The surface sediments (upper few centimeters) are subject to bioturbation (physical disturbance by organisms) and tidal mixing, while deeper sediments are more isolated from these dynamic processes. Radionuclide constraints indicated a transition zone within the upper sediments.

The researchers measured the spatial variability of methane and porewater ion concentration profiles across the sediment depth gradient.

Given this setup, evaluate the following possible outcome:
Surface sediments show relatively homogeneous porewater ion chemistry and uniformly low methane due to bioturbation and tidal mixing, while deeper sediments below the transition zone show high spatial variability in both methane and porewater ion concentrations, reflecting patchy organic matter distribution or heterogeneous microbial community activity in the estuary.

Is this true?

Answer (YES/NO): NO